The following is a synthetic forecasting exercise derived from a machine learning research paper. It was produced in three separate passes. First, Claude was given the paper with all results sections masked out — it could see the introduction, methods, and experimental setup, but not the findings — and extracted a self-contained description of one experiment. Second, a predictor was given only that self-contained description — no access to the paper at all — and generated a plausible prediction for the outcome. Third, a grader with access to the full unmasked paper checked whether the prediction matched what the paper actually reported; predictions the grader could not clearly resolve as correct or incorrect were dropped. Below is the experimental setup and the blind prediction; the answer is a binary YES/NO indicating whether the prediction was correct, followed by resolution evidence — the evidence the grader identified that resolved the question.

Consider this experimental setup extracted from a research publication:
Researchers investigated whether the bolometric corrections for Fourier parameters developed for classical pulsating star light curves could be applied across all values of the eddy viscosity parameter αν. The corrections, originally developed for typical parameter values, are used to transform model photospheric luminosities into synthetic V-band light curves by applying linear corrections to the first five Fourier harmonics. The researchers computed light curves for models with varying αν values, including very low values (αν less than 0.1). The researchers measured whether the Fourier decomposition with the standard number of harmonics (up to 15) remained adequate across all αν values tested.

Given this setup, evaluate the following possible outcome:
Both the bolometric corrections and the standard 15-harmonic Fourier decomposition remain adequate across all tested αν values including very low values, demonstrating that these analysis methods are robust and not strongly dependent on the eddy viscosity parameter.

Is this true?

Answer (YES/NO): NO